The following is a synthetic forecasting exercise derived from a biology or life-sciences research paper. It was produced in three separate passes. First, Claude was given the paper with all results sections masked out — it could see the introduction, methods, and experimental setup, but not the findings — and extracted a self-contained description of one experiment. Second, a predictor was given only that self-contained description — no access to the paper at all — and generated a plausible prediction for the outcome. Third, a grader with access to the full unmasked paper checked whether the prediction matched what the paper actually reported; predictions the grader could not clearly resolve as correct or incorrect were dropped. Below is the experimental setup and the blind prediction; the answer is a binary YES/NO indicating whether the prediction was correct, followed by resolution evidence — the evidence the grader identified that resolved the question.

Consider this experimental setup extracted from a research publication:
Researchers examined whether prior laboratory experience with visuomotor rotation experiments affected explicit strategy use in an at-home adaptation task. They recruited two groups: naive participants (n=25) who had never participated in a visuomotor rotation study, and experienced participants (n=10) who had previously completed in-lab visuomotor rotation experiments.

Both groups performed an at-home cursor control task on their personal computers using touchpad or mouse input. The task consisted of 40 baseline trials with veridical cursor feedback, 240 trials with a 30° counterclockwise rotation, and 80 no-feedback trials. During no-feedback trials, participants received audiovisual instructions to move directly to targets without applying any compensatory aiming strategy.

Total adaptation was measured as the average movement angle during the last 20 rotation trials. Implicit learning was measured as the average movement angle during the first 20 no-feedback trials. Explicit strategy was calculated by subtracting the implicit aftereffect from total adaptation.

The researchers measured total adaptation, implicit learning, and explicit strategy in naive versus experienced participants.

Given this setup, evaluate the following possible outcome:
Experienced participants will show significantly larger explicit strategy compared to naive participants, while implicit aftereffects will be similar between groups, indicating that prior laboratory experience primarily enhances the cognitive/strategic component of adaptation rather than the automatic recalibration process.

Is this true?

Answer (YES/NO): NO